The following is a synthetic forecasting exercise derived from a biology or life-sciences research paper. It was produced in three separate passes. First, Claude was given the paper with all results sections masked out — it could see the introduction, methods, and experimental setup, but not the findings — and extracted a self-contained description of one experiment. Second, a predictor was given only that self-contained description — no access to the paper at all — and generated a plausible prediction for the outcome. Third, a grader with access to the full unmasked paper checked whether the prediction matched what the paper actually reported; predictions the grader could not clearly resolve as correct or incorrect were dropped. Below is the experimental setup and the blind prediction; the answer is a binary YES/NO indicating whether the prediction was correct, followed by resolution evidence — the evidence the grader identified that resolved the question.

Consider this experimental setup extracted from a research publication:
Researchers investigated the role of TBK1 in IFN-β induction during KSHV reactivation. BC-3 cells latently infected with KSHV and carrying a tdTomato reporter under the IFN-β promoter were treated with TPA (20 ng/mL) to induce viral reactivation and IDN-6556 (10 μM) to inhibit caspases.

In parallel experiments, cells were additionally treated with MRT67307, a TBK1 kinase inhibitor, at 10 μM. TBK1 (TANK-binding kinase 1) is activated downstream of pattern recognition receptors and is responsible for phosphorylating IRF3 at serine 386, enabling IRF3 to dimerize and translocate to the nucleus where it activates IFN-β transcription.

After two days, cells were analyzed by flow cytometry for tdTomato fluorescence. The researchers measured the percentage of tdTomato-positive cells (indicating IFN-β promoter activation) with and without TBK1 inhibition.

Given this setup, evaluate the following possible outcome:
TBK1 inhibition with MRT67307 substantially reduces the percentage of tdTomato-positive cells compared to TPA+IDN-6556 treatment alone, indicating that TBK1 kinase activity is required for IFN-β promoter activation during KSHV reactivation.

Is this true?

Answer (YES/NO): YES